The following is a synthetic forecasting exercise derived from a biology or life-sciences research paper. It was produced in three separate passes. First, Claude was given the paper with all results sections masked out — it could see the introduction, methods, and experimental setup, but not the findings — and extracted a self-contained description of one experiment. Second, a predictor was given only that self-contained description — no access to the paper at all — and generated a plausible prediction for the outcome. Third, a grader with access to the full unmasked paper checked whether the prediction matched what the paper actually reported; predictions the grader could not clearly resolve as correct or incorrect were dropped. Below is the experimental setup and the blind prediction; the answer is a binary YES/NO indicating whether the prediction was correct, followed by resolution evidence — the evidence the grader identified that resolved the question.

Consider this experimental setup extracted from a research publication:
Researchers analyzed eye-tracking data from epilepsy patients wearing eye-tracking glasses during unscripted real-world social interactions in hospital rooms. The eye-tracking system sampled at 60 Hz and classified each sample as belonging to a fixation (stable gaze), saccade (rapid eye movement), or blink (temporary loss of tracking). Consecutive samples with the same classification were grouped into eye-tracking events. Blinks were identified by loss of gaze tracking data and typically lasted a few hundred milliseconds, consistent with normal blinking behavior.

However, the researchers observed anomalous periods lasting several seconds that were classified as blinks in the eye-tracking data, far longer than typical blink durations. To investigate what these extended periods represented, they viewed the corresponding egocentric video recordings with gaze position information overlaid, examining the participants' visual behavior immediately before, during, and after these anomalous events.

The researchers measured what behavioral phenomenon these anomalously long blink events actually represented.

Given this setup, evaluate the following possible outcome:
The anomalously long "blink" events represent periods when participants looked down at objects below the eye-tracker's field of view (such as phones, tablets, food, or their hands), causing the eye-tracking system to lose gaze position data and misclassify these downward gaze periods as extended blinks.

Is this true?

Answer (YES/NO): NO